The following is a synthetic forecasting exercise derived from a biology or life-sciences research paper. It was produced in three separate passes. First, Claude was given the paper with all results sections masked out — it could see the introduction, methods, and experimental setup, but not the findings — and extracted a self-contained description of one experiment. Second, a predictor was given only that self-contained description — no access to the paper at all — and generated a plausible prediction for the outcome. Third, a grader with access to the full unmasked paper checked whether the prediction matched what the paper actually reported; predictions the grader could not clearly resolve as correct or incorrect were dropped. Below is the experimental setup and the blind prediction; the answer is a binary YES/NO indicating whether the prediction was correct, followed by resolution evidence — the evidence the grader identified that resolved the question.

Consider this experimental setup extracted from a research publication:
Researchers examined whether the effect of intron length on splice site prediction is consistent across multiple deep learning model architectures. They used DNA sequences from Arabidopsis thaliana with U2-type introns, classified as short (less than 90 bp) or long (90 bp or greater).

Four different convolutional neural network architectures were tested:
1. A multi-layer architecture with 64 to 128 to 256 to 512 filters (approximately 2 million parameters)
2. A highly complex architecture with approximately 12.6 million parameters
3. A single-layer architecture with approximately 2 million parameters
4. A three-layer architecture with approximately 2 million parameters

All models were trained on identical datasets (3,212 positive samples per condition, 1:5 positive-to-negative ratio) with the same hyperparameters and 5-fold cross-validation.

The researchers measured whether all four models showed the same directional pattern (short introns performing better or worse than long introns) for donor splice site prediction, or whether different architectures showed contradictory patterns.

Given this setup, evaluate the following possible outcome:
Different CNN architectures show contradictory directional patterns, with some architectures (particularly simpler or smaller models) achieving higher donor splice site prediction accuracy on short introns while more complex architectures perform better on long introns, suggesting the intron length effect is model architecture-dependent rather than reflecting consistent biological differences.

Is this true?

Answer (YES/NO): NO